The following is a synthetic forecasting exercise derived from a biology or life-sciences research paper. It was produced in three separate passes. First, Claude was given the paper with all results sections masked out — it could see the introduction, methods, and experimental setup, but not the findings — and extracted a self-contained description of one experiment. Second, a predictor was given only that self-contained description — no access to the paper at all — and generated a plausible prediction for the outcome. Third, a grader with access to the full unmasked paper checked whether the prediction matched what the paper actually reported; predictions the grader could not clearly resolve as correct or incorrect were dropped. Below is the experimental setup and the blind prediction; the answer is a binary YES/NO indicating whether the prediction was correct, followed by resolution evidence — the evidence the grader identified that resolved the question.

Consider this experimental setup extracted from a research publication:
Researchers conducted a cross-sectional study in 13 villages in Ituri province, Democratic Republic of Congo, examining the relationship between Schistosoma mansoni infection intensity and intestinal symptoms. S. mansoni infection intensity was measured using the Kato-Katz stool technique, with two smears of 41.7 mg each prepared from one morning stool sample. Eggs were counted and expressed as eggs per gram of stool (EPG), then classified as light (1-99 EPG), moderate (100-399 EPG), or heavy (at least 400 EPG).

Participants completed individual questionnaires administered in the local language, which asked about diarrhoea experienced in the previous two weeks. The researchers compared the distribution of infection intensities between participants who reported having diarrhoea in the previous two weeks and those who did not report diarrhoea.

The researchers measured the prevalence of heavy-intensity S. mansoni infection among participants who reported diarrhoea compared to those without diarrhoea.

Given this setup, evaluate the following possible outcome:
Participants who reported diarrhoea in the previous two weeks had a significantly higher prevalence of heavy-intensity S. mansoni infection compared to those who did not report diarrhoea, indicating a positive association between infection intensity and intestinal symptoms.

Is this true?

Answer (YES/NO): YES